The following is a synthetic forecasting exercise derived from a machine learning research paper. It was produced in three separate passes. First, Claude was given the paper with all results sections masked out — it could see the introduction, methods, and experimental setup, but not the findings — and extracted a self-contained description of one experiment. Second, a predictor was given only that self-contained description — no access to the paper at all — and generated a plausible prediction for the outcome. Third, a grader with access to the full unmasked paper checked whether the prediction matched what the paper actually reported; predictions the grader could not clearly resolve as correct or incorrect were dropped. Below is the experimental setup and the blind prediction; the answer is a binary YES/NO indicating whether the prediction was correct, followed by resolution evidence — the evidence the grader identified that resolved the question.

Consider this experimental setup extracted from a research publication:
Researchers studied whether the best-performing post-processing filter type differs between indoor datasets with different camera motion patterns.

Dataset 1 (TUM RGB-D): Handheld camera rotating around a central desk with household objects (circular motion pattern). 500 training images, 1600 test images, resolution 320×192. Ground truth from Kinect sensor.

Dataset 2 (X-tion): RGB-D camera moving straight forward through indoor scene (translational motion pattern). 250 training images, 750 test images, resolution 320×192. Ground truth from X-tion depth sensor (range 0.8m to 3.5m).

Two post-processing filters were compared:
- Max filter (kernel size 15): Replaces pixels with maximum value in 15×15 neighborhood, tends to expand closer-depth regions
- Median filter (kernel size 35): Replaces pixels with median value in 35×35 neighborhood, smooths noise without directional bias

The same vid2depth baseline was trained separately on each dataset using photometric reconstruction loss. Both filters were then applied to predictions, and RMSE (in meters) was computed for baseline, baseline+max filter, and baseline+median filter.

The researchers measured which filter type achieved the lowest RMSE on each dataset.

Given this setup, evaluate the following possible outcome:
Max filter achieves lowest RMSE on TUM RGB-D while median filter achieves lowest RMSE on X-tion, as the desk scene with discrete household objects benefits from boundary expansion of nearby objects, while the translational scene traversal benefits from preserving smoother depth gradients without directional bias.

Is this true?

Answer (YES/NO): YES